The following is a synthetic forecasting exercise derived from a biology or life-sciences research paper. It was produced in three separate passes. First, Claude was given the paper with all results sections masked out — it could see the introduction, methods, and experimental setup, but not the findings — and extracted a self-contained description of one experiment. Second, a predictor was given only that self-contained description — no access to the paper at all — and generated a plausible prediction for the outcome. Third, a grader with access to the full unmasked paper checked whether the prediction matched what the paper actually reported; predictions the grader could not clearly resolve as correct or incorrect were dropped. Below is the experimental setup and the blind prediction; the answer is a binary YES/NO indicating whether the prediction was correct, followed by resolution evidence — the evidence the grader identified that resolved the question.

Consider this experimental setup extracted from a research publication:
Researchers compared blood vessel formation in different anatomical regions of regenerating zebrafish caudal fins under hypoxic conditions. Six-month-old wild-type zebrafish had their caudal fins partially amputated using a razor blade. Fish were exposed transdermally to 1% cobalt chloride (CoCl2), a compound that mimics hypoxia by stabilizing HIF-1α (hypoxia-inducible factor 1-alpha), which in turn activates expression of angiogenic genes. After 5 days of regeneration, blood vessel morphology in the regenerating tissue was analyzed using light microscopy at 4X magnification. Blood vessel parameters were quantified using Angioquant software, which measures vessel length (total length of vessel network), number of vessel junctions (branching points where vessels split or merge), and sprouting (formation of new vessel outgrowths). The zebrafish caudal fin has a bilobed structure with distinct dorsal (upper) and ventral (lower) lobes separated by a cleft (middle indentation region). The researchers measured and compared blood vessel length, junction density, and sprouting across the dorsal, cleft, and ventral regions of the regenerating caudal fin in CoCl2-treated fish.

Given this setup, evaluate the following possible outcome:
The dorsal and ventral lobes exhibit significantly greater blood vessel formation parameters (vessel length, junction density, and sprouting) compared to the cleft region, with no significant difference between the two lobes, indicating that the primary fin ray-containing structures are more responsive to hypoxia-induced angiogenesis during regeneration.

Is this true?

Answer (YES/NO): NO